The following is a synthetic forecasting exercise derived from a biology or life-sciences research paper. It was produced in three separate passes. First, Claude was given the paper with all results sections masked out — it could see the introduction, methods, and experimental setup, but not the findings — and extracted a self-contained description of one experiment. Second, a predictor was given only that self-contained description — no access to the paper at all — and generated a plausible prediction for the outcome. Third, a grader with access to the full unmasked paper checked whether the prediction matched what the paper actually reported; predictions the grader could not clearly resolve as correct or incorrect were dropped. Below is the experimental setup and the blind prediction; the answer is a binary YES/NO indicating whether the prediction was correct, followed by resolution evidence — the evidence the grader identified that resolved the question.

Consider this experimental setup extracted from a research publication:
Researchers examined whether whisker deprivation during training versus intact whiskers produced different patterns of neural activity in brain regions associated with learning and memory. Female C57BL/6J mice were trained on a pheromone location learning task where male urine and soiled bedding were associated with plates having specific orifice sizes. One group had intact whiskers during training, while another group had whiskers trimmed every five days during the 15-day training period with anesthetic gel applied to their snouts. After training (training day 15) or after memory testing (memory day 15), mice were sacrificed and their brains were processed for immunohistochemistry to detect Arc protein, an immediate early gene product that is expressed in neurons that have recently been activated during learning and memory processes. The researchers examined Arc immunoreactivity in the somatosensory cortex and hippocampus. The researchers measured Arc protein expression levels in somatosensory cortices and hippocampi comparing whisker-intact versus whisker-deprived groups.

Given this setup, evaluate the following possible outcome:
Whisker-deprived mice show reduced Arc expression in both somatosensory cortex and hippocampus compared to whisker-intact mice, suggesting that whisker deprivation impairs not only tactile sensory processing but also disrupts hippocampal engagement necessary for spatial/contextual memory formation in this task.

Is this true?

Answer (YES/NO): YES